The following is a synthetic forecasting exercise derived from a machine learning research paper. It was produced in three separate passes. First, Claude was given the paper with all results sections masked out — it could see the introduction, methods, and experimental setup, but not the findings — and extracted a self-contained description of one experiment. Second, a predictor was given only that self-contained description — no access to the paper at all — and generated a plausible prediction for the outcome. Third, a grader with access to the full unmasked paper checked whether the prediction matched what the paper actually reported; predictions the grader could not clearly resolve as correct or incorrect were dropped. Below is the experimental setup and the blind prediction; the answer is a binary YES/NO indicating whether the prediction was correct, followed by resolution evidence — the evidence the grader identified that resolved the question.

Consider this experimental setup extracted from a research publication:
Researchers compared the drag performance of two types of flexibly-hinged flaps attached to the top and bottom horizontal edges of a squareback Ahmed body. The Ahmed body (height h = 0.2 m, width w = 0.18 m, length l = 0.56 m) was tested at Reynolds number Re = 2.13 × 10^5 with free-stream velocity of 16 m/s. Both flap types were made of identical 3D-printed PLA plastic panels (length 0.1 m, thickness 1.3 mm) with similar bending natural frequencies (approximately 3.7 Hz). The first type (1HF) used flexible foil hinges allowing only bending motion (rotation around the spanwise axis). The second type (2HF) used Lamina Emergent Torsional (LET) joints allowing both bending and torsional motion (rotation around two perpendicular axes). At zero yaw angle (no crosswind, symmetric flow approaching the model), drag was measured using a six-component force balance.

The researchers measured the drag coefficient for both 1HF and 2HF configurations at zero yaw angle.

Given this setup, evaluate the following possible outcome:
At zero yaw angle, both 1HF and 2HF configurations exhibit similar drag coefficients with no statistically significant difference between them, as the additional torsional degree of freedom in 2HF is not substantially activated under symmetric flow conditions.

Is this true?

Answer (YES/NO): NO